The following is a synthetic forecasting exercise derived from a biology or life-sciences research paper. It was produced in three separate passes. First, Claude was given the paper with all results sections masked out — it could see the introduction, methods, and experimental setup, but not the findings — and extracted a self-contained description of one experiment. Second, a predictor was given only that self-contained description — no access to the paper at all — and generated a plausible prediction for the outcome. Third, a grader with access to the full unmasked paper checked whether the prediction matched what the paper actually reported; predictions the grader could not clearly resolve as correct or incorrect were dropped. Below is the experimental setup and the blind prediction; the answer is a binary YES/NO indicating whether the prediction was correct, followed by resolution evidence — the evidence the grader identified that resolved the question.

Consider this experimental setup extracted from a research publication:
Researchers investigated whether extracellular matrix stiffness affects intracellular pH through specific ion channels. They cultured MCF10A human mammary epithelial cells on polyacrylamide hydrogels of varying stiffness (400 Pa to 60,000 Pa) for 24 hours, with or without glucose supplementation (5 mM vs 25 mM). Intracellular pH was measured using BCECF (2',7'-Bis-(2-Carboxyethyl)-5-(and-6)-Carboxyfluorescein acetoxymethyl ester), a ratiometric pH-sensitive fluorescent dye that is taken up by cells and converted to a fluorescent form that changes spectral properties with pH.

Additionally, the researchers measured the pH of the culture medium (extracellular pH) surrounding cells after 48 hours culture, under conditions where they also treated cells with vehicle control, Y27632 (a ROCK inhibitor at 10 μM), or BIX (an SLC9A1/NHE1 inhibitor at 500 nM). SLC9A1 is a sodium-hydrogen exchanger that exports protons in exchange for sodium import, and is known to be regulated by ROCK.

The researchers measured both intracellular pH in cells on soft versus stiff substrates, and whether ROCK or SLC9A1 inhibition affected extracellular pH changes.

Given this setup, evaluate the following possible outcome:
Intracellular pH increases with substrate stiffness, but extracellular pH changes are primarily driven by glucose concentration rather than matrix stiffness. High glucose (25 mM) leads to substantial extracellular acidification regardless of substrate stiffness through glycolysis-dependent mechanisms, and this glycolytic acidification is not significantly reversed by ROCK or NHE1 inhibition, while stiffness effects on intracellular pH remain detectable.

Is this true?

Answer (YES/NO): NO